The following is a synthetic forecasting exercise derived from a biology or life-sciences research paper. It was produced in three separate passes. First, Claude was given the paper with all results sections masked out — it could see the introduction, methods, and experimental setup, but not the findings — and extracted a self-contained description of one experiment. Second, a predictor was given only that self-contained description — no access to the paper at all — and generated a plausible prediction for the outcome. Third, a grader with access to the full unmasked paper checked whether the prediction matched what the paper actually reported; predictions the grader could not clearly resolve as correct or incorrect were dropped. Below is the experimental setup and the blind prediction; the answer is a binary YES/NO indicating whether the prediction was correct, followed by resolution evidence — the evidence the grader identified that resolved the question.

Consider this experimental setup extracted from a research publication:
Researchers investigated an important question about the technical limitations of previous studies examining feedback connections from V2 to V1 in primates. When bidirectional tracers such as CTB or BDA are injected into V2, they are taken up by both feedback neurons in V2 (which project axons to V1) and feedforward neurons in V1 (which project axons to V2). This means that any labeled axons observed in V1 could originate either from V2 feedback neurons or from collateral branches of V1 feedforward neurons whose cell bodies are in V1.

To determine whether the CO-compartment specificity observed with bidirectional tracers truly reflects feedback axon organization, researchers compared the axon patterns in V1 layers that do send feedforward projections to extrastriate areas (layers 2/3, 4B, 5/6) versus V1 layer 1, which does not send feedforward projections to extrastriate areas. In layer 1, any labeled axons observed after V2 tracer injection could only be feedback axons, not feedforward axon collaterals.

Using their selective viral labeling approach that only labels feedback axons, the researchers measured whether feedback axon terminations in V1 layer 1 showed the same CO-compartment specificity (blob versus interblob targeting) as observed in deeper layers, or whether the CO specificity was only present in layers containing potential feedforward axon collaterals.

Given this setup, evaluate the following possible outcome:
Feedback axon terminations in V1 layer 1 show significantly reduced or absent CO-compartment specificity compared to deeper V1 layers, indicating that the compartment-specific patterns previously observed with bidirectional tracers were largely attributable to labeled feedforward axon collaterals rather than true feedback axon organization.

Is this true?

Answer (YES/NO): NO